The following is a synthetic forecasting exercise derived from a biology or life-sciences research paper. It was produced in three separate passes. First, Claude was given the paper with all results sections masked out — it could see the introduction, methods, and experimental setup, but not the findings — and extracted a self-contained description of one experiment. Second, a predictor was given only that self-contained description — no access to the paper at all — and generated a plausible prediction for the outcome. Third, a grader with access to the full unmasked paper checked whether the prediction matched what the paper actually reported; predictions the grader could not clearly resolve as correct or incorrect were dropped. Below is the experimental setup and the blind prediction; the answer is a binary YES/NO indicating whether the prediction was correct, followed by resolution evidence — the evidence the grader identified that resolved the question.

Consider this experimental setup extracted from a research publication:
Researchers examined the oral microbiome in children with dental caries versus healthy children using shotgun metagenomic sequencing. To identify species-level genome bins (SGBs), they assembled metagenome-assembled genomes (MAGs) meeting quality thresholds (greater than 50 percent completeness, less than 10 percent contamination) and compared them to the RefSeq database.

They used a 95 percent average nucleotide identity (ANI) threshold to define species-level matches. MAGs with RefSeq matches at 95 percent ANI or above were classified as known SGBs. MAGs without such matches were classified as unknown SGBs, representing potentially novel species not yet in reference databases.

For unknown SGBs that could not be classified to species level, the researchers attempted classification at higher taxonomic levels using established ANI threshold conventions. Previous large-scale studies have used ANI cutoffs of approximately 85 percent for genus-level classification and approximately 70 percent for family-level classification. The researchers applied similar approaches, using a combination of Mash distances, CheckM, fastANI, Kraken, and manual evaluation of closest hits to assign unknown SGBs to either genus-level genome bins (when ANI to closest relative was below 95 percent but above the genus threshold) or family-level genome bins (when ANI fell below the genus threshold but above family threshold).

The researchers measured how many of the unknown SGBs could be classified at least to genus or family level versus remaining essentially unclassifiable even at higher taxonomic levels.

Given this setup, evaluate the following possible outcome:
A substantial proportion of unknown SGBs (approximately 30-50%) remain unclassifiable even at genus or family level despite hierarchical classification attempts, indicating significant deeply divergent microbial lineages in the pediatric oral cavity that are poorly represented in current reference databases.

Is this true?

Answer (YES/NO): NO